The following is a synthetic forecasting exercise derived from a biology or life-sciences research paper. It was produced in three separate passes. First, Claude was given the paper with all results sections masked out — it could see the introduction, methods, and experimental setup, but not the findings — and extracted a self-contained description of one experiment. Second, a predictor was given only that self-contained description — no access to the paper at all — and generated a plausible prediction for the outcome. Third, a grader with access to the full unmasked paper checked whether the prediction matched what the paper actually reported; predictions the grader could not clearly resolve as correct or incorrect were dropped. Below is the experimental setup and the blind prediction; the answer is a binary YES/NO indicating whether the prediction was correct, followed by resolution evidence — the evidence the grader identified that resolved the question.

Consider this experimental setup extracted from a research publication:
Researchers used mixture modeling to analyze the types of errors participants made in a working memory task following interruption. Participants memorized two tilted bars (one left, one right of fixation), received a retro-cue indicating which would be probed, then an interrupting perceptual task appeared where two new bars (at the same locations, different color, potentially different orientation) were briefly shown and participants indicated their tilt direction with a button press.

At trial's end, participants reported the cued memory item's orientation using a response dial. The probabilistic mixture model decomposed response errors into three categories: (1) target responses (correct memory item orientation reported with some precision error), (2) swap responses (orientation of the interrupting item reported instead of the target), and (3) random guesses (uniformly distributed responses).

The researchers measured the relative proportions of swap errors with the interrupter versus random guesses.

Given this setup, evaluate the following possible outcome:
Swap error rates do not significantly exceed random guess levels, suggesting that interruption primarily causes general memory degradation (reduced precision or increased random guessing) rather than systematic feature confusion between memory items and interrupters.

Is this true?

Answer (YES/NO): YES